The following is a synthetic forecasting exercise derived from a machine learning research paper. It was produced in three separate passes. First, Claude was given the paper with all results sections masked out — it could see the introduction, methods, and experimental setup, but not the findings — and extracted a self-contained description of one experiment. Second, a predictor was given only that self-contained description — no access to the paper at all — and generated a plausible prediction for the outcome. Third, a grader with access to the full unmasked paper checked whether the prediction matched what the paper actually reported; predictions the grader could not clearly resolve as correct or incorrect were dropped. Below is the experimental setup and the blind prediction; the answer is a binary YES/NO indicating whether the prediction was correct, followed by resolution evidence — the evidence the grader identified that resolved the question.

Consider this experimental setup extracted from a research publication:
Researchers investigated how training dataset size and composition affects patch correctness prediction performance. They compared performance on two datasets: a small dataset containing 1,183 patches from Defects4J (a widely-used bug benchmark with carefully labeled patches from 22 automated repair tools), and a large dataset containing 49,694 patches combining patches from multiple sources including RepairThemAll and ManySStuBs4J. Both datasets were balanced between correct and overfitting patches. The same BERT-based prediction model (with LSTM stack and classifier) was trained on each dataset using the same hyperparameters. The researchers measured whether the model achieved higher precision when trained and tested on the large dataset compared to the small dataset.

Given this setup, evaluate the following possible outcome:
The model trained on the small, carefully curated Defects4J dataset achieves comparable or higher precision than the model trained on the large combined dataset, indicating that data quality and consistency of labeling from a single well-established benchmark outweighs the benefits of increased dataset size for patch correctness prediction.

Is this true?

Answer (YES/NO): NO